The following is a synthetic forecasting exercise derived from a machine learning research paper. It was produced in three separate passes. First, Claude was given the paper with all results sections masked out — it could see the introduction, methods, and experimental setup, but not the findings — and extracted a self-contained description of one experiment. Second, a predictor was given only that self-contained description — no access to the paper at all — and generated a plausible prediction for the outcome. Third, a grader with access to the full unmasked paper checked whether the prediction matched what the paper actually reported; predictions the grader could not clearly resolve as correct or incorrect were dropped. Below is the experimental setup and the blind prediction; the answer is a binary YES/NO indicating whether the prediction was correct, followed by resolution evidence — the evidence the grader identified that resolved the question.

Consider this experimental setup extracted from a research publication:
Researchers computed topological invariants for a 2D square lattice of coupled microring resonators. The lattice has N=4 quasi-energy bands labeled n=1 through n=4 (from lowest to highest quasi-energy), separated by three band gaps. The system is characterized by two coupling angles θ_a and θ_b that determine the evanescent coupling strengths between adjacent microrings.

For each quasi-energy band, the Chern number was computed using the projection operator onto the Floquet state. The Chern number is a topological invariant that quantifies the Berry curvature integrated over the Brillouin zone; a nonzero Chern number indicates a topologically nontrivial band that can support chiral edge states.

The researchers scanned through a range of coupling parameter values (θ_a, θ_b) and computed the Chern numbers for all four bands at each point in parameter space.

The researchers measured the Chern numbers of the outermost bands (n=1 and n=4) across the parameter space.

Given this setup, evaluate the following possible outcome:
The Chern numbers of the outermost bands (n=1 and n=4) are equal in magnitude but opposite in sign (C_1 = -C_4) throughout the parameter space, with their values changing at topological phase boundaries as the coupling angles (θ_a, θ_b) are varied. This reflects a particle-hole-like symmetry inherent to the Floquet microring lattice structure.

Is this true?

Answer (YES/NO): NO